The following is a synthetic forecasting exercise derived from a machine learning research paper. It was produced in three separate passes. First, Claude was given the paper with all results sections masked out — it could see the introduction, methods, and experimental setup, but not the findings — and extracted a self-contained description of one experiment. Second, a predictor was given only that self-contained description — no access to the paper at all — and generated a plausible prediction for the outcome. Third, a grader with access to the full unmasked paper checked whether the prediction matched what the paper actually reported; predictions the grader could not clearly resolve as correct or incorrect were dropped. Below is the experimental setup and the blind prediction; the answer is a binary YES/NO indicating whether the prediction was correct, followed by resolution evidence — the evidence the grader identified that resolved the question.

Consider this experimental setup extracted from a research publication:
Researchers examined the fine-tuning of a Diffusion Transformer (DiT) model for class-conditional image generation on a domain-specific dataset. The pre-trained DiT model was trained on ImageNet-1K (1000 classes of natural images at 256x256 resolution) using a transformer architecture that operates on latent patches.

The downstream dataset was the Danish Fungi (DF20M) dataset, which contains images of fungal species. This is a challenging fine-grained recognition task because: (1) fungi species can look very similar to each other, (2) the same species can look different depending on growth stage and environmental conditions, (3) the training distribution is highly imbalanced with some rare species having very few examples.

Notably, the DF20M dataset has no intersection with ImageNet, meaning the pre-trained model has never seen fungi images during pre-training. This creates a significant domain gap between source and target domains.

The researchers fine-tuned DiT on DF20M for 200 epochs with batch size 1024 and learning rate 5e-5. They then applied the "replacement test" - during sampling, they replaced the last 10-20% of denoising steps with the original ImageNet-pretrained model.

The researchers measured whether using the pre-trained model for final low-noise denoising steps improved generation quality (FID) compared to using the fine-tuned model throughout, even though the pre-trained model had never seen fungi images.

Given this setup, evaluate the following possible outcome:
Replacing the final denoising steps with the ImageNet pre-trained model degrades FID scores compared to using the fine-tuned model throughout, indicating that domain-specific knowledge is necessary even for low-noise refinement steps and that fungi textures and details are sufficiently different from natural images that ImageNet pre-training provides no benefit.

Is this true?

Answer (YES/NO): NO